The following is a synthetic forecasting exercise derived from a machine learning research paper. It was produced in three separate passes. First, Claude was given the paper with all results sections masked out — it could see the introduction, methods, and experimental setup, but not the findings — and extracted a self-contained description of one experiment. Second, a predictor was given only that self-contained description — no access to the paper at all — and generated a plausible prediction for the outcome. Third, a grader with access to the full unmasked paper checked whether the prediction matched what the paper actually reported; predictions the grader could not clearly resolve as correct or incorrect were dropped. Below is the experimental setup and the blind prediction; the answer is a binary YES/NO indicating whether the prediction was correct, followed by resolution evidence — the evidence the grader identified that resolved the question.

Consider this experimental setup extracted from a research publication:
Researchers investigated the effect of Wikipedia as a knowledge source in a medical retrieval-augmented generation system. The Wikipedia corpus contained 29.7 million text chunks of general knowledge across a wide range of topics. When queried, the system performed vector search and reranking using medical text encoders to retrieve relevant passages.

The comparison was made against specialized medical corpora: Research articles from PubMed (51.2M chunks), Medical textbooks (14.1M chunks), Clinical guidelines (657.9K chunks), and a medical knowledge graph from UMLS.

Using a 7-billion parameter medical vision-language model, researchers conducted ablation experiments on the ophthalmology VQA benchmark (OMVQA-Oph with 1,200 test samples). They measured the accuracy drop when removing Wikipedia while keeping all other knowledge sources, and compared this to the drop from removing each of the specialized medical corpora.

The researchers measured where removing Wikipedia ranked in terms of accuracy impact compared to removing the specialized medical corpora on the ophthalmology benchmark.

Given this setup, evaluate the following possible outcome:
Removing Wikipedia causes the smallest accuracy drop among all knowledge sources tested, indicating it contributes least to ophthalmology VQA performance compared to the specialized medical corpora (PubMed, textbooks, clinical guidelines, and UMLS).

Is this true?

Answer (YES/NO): NO